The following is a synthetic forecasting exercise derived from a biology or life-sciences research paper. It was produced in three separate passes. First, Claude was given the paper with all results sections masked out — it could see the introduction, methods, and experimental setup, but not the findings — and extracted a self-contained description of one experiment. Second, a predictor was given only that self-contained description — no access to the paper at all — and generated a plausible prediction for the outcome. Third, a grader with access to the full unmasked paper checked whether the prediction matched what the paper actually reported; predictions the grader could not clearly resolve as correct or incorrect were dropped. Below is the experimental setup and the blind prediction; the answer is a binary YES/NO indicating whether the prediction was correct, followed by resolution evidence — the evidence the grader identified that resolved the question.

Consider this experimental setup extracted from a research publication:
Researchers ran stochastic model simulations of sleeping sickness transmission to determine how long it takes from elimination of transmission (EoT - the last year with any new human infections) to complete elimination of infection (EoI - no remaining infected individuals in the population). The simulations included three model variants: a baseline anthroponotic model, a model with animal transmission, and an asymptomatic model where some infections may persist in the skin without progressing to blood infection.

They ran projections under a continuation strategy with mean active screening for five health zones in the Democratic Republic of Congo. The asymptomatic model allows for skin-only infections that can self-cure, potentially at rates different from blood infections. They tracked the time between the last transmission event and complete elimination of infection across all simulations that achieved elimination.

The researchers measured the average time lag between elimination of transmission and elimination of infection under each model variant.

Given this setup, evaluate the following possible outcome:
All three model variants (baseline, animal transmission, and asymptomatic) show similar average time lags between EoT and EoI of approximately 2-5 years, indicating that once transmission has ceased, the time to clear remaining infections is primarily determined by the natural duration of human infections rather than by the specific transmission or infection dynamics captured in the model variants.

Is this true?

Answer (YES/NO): NO